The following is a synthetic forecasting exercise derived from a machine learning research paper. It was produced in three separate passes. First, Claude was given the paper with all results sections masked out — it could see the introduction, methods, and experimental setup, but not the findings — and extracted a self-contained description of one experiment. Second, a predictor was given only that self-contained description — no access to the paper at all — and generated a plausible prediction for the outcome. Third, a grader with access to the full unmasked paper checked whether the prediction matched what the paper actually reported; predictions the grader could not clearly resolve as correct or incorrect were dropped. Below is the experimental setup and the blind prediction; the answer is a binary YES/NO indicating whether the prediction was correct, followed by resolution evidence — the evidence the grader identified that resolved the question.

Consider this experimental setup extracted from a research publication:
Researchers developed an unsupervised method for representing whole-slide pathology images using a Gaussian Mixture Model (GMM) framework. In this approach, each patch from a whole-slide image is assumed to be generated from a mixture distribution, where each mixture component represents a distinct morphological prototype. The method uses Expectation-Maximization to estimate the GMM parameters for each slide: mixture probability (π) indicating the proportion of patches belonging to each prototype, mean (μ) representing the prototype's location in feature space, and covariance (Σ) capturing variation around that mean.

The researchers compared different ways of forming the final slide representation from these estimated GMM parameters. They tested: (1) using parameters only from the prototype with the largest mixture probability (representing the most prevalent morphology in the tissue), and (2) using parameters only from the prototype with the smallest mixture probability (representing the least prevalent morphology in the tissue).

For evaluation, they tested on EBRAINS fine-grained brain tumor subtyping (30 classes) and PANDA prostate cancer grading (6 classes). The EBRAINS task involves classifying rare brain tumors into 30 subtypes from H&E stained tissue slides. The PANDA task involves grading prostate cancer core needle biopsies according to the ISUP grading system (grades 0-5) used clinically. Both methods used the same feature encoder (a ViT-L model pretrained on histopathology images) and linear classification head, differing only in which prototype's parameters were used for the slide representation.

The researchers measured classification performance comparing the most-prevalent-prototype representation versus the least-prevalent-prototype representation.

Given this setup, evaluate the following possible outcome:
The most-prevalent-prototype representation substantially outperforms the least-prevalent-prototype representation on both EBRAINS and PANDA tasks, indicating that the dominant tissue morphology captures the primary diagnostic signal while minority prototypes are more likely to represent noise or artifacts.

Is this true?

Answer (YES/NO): NO